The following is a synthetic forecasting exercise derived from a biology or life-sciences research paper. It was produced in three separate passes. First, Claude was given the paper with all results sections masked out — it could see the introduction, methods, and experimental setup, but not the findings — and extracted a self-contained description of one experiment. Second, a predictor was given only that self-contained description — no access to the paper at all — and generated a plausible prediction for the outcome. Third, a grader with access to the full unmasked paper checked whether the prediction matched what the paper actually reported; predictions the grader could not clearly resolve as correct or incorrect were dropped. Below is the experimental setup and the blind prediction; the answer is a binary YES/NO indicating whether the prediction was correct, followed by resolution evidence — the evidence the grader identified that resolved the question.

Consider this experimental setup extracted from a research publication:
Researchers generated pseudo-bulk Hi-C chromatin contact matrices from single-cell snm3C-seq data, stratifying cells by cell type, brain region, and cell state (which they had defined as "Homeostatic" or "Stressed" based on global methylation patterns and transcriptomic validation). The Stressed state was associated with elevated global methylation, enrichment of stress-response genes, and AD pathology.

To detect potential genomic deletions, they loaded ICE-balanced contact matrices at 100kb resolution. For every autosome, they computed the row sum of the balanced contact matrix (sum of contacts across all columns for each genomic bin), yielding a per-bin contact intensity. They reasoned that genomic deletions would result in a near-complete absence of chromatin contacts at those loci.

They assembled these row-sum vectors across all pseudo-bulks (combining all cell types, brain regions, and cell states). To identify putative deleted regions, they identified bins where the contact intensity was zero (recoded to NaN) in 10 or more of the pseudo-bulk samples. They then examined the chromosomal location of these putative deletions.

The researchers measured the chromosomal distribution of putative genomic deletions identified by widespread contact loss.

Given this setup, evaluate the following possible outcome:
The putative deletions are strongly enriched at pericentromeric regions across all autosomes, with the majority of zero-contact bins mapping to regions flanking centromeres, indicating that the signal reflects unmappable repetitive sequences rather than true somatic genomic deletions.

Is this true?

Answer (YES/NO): NO